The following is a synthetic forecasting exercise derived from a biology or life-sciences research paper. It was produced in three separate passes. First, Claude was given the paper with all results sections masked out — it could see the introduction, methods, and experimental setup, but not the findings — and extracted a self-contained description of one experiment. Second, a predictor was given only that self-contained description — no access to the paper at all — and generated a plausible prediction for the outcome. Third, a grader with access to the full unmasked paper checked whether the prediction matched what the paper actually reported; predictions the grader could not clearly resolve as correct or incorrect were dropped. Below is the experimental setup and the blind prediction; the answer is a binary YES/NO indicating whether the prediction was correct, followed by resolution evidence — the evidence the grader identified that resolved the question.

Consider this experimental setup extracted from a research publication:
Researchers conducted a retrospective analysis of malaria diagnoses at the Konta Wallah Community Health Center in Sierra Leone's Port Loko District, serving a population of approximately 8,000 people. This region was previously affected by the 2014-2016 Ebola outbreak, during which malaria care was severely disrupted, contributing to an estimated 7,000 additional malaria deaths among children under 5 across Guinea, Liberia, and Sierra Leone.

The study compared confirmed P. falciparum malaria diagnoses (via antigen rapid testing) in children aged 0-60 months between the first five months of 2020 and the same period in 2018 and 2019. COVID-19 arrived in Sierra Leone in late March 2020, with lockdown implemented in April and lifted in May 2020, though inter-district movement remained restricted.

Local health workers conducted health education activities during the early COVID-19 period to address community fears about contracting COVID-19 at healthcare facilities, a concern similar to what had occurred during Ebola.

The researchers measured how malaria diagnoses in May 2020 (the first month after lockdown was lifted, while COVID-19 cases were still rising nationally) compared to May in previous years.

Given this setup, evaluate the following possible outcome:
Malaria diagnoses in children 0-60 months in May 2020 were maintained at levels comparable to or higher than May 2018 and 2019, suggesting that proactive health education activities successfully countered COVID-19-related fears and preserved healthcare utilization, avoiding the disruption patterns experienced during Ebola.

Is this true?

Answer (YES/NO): YES